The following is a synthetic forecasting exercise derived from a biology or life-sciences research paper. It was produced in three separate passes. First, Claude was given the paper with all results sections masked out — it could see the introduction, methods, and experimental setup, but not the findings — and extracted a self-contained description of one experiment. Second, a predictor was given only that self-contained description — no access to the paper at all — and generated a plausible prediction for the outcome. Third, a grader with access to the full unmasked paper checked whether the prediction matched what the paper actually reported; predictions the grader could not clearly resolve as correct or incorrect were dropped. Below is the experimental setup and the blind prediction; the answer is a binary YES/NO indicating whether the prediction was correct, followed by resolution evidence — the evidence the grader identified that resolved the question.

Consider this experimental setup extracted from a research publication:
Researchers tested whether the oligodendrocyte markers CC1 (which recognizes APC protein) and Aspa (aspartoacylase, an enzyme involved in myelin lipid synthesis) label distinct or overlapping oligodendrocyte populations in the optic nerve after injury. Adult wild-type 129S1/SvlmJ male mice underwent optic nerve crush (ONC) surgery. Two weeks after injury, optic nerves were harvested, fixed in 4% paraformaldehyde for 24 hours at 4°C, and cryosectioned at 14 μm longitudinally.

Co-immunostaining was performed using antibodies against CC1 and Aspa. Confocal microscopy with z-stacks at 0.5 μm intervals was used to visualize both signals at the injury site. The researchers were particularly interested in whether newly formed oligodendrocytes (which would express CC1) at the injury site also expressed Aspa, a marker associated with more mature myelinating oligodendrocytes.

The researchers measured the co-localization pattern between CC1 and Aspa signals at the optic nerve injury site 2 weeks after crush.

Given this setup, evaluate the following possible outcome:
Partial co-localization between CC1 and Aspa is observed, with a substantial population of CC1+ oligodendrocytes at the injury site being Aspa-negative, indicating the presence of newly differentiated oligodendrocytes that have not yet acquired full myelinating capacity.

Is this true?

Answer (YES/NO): NO